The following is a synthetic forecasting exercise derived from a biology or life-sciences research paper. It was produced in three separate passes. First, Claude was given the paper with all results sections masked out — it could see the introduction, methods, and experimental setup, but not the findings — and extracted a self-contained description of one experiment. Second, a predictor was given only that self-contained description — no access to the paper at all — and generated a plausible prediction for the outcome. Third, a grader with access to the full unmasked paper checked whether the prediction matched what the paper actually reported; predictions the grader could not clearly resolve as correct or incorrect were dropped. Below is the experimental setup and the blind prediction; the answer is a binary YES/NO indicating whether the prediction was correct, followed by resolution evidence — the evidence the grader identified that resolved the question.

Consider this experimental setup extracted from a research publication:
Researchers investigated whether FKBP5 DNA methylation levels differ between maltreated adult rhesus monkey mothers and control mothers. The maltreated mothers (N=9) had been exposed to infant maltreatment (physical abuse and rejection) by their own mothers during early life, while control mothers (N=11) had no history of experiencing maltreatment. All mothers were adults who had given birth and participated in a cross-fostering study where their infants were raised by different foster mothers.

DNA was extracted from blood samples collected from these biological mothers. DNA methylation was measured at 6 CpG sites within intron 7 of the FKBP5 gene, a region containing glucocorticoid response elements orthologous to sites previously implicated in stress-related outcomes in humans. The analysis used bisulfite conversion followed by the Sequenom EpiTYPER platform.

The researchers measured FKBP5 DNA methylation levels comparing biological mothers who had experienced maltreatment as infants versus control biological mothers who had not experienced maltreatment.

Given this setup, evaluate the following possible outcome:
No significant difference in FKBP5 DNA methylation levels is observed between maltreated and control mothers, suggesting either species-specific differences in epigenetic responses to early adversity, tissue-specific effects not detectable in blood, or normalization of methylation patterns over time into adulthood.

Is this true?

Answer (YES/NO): YES